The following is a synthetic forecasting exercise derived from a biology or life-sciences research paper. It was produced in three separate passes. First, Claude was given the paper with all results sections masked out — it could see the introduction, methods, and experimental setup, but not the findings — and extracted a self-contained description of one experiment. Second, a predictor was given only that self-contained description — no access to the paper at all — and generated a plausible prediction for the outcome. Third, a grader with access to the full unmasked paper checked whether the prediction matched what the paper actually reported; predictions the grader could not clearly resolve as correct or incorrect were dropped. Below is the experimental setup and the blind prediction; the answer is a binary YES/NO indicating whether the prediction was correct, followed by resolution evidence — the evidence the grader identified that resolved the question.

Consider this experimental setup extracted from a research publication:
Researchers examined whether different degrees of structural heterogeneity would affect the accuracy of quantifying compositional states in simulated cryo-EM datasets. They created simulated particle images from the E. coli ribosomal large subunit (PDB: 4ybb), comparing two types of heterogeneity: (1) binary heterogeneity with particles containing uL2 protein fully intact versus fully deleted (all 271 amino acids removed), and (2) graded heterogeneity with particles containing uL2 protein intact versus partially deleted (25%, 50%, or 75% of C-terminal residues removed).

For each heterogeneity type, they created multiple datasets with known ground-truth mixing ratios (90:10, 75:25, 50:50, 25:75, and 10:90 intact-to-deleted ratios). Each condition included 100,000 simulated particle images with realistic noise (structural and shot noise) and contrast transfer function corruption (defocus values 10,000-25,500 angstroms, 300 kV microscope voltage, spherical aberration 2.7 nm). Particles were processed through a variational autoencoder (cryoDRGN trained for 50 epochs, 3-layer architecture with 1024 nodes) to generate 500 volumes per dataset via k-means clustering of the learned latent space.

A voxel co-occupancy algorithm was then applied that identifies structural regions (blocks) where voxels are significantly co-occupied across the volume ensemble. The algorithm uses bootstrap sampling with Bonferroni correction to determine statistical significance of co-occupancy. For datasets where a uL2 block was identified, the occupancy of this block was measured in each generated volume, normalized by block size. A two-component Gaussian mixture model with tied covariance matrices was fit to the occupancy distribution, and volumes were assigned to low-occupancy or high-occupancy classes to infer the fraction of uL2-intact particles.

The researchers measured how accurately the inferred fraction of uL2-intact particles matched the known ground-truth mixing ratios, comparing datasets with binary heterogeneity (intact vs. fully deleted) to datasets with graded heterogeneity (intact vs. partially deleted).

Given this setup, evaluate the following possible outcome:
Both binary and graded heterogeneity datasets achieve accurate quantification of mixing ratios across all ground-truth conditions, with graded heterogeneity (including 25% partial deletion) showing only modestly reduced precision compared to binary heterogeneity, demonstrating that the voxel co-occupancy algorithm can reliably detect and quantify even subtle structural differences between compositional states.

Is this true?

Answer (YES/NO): NO